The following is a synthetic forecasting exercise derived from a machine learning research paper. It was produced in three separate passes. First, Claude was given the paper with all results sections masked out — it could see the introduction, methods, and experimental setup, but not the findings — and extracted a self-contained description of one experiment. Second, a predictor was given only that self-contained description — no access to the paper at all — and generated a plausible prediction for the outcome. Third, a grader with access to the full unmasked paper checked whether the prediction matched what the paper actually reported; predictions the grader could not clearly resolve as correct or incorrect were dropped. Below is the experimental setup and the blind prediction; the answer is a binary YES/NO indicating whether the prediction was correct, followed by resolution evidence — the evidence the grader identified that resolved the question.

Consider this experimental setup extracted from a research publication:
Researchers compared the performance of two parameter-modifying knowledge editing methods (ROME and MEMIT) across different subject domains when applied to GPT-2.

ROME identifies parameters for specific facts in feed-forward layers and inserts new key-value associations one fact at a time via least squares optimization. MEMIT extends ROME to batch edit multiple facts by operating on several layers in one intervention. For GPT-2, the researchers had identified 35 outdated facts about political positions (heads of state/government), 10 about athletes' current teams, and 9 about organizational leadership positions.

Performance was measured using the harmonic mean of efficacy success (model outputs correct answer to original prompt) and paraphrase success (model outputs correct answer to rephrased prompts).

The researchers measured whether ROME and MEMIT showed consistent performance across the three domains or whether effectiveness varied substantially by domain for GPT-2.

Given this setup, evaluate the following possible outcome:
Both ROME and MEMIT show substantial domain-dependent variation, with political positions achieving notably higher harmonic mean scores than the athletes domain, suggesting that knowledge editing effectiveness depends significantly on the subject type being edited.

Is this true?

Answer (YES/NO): NO